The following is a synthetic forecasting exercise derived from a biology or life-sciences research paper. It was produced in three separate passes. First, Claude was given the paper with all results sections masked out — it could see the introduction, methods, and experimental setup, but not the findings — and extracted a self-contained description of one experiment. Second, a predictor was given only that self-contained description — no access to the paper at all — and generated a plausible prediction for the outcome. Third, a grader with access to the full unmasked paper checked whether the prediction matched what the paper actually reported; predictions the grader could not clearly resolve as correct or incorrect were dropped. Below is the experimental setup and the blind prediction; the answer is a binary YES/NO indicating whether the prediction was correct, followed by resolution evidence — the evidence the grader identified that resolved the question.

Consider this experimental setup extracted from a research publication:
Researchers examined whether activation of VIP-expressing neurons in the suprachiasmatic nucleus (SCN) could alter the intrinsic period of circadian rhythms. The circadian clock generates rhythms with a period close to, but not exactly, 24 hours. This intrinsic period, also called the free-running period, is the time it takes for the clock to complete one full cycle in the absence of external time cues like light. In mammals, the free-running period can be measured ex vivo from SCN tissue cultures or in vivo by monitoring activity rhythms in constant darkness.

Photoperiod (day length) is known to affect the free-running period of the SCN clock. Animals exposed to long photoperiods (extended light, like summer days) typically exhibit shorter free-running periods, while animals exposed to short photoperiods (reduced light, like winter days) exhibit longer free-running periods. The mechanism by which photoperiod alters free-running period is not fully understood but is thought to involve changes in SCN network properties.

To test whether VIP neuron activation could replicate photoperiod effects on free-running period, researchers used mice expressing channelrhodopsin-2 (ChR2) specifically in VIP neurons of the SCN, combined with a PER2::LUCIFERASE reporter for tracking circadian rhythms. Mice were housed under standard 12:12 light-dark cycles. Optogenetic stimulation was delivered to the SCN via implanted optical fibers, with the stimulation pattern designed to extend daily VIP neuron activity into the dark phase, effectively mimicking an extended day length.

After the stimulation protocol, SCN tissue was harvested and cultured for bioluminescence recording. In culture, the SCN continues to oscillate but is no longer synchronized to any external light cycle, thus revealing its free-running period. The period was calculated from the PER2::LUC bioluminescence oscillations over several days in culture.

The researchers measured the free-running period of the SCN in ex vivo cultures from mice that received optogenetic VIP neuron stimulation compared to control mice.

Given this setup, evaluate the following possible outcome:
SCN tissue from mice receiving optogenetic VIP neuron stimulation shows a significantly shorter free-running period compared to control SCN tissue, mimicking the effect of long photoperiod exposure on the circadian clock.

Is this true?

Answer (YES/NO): YES